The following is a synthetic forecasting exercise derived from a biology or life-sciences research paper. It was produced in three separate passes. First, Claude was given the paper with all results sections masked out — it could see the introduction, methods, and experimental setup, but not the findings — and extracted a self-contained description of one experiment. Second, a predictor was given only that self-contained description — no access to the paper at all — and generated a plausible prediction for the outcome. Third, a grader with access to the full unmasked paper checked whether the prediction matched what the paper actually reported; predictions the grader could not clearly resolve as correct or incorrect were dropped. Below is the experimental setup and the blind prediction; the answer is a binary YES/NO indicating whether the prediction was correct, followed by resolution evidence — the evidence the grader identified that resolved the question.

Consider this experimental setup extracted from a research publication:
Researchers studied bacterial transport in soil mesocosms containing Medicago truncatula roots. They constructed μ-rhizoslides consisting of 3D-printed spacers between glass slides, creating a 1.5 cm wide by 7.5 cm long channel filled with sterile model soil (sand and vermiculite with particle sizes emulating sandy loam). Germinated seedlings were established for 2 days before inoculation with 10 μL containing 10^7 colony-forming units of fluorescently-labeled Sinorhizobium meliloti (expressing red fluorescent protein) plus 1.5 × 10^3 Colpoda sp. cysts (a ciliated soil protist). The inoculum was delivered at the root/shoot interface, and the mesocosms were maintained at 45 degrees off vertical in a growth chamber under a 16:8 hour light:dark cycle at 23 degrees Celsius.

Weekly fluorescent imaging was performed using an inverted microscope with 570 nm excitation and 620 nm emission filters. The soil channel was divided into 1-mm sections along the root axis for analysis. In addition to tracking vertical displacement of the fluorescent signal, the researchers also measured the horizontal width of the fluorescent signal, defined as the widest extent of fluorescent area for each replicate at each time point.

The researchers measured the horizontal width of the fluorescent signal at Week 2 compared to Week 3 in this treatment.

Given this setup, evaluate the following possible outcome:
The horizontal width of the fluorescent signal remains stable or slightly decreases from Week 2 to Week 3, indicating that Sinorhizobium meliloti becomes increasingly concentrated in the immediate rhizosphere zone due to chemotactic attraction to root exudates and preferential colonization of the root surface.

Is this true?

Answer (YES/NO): YES